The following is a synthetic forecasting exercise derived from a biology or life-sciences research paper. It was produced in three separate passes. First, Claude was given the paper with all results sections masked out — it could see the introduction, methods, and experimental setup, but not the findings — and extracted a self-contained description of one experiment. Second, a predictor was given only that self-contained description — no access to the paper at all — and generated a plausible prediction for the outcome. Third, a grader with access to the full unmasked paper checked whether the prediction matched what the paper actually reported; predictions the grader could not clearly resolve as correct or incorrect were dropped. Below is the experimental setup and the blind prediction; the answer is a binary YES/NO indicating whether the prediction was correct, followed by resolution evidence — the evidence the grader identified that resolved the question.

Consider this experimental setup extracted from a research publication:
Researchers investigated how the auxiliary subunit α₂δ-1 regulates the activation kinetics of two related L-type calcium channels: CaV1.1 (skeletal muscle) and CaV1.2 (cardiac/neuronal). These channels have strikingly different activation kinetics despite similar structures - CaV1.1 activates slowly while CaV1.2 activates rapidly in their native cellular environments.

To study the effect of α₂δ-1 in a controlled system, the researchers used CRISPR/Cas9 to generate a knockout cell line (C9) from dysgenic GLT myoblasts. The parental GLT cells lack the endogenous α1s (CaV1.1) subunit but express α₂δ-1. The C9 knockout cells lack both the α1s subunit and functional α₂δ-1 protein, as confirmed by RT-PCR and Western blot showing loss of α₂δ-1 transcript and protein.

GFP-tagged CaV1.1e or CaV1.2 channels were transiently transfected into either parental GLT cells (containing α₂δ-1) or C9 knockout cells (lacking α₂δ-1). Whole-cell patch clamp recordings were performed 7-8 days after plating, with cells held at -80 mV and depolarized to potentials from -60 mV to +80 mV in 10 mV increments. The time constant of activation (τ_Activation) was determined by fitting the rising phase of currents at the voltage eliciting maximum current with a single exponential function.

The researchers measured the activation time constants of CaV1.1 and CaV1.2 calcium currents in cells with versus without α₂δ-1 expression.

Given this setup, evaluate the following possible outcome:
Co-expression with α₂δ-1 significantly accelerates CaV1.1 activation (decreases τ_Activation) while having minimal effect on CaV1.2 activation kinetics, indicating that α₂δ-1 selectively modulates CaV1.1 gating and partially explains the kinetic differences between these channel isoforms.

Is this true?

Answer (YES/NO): NO